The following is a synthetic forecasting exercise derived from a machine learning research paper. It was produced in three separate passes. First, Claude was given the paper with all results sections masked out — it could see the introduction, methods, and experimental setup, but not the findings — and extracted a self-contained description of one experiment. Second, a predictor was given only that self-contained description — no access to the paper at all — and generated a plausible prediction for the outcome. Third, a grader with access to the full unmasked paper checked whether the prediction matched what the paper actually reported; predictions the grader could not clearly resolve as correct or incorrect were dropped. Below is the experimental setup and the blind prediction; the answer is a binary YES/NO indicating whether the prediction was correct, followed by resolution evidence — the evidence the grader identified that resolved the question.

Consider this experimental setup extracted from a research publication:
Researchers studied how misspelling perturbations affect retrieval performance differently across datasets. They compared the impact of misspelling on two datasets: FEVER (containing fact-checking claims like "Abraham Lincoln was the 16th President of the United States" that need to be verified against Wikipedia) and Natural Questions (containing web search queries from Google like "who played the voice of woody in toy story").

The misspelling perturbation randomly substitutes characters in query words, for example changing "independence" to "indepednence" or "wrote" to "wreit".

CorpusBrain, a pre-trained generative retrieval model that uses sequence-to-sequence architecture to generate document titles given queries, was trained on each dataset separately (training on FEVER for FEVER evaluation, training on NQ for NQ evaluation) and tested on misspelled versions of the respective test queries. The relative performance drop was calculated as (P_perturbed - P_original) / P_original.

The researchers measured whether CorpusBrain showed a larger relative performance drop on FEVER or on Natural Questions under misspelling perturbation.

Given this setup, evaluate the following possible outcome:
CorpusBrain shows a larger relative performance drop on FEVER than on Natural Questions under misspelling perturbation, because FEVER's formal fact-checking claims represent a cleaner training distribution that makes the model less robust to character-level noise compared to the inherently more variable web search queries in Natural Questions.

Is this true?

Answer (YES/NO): YES